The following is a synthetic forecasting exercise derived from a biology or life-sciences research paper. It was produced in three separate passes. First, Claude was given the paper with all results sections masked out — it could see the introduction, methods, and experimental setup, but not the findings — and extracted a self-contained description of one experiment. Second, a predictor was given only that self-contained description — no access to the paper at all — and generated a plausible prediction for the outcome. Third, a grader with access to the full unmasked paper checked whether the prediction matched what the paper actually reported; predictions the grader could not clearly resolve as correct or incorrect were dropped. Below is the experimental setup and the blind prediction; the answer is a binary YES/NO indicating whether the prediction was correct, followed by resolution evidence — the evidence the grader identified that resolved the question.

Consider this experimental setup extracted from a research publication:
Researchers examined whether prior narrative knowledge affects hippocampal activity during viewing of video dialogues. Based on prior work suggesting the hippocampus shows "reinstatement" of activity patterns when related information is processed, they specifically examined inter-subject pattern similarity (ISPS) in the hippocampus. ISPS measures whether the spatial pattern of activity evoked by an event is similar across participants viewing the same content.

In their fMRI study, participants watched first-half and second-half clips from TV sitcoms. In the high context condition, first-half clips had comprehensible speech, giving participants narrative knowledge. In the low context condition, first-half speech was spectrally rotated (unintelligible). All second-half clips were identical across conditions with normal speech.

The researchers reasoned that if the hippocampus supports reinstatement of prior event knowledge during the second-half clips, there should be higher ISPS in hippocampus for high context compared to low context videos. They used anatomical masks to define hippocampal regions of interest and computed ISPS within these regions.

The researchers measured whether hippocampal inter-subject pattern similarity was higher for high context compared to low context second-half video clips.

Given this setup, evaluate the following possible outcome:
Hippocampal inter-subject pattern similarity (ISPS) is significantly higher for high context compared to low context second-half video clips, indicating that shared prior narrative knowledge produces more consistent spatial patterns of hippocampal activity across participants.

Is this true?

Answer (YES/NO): NO